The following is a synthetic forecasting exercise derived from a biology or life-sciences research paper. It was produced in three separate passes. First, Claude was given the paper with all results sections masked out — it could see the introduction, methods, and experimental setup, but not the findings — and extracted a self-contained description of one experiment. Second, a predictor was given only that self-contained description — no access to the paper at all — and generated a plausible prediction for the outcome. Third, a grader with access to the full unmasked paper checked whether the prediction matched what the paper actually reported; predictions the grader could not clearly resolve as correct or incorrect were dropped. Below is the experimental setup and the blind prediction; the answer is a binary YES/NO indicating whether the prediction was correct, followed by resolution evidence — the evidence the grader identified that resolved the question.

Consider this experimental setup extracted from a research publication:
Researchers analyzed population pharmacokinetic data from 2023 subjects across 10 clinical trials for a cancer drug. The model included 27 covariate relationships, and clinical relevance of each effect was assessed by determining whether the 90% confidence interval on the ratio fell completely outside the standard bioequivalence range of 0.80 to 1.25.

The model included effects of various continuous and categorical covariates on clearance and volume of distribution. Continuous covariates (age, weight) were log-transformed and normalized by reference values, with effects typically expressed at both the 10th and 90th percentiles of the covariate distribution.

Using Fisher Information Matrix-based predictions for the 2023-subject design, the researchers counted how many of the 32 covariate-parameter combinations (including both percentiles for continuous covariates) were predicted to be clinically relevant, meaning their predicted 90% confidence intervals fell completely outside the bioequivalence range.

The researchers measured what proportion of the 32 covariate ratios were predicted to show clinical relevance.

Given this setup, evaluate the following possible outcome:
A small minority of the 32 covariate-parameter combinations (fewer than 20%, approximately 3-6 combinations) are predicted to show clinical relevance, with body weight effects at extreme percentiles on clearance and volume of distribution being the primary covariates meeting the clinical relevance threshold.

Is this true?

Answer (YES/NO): NO